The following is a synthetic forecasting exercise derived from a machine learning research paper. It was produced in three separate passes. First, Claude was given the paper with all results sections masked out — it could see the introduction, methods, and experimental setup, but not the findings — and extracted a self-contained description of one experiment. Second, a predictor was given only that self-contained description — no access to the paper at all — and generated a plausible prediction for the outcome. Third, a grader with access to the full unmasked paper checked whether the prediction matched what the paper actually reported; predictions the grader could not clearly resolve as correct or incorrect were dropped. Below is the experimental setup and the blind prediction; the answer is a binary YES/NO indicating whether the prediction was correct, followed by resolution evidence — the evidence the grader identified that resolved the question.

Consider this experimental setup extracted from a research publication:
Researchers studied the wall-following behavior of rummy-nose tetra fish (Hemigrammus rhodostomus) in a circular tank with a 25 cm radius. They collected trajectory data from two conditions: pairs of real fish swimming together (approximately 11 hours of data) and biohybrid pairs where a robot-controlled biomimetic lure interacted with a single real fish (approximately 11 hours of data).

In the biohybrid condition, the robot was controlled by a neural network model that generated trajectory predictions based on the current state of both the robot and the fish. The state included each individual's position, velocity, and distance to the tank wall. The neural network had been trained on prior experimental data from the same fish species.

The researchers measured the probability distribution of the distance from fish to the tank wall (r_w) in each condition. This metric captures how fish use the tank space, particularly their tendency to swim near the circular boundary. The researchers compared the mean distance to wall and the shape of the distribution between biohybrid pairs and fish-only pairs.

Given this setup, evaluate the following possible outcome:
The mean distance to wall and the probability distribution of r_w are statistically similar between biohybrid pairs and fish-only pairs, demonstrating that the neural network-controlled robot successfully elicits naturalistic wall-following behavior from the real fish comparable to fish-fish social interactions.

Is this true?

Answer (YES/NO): NO